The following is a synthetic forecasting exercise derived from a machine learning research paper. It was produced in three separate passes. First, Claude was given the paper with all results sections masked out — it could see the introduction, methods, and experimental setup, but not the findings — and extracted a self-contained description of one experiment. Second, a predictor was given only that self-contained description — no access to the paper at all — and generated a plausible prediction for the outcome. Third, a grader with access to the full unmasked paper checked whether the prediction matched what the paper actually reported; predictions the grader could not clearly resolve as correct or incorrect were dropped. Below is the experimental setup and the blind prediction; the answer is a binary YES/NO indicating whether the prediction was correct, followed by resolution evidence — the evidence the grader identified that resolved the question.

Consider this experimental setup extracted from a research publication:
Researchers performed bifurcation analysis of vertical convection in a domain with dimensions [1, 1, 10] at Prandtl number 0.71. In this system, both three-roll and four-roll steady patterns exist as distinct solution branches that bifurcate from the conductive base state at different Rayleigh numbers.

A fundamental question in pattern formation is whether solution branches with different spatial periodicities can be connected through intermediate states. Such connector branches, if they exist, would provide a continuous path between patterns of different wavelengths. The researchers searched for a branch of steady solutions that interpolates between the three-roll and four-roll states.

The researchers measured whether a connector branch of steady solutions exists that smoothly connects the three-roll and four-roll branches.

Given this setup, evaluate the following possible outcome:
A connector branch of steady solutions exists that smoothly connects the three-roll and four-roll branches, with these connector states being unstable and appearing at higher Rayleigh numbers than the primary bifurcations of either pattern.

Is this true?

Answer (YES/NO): NO